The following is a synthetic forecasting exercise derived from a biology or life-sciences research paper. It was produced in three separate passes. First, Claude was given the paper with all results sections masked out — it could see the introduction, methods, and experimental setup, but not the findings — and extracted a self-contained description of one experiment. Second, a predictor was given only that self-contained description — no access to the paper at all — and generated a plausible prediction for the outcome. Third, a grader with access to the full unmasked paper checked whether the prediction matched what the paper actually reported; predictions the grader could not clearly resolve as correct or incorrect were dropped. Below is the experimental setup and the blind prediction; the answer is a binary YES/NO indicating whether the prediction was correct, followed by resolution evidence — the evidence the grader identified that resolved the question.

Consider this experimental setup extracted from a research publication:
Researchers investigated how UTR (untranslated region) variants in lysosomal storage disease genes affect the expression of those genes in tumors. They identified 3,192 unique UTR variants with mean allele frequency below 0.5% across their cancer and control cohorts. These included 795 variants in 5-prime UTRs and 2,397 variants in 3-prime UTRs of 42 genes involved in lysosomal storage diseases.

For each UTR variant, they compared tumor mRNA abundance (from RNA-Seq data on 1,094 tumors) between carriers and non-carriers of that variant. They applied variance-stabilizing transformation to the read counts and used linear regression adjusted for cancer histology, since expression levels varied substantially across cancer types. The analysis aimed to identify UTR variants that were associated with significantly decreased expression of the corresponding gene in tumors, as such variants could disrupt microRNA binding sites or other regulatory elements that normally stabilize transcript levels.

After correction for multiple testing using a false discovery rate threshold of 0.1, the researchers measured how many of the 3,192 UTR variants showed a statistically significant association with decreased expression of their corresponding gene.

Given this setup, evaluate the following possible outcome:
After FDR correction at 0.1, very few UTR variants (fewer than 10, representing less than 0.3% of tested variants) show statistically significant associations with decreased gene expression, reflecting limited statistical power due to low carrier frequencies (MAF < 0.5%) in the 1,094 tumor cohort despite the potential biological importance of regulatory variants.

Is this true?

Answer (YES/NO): YES